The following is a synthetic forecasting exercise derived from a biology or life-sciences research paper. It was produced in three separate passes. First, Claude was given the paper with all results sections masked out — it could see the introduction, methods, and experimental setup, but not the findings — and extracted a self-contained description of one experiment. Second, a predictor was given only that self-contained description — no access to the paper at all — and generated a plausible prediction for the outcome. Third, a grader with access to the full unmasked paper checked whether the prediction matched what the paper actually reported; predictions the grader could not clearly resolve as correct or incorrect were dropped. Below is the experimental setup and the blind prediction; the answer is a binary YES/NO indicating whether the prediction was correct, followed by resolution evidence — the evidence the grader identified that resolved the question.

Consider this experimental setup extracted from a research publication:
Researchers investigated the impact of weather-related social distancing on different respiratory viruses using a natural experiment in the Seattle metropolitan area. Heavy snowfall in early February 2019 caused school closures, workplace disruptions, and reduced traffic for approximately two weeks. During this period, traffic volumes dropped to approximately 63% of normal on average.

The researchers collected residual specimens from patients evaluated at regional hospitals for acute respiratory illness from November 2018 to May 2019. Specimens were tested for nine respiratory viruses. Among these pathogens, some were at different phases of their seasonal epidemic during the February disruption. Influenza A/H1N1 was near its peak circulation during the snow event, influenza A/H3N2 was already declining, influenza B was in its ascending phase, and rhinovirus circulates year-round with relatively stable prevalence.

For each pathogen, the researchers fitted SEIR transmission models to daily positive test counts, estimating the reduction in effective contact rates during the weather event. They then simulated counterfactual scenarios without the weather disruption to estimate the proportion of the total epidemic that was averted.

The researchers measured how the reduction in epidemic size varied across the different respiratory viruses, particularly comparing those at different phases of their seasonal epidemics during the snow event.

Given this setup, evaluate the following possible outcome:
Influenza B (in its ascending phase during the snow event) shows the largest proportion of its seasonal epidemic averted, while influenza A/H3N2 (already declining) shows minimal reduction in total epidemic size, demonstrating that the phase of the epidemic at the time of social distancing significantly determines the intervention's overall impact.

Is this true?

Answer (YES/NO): NO